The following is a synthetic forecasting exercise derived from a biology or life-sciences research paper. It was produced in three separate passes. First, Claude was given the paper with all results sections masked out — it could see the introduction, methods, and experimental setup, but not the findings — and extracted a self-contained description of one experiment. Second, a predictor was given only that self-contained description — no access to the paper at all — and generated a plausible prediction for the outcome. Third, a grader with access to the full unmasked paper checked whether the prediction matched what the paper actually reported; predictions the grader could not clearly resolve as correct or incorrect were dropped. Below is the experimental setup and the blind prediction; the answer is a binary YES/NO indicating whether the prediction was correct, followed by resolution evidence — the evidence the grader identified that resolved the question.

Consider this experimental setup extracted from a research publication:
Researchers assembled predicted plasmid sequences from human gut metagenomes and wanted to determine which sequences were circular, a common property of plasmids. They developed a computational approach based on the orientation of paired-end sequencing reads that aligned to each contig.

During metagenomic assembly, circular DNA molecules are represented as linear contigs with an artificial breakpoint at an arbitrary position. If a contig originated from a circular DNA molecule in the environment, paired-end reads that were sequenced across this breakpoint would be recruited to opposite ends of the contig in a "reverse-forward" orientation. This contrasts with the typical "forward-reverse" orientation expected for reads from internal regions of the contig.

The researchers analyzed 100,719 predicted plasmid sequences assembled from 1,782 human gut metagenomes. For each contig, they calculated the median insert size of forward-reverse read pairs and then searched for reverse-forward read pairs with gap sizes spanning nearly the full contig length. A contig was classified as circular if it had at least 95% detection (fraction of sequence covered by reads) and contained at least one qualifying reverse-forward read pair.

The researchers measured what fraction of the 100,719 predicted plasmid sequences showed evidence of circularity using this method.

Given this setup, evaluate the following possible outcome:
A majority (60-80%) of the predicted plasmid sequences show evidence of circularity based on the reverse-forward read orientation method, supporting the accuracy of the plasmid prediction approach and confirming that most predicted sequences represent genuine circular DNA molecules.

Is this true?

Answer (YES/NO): NO